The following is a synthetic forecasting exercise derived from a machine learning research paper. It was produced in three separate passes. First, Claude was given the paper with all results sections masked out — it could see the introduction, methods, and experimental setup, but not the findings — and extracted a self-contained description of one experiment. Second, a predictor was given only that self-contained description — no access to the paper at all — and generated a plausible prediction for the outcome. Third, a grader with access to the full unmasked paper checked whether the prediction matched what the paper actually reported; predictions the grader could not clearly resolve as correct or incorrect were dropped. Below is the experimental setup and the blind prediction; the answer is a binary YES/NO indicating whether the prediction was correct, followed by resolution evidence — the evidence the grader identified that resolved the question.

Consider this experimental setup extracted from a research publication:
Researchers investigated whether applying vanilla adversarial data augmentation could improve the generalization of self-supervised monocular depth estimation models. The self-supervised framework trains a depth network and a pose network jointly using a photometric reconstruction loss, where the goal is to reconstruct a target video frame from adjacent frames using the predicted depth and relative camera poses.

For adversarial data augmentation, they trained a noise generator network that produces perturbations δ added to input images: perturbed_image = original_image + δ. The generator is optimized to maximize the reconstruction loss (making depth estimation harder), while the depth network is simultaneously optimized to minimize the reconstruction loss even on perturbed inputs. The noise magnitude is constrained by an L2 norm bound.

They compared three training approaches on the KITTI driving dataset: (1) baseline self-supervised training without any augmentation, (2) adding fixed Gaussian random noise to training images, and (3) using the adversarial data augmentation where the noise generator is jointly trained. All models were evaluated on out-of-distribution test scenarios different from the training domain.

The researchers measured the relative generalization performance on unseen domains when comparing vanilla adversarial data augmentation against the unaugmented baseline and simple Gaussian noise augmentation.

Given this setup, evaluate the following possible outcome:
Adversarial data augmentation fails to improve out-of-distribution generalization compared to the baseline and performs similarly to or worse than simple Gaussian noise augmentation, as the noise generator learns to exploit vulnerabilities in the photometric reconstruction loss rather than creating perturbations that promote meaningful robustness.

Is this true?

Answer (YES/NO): NO